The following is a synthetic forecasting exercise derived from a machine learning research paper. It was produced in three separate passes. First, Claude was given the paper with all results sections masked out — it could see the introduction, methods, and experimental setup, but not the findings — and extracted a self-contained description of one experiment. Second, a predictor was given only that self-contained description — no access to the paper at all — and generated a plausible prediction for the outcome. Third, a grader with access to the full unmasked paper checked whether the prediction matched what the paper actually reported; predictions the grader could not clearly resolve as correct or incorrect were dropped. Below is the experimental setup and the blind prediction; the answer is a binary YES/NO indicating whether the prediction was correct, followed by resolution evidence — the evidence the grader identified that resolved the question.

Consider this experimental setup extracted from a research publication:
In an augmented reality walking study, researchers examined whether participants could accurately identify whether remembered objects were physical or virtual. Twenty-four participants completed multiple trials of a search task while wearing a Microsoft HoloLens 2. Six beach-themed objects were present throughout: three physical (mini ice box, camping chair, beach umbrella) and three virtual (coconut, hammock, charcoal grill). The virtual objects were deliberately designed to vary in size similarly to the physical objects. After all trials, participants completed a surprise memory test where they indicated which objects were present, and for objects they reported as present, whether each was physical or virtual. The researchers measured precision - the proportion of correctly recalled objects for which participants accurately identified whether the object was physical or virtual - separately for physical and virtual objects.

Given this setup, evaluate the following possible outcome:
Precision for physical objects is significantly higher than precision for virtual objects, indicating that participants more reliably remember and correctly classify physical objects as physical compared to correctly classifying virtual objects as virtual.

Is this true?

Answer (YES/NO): NO